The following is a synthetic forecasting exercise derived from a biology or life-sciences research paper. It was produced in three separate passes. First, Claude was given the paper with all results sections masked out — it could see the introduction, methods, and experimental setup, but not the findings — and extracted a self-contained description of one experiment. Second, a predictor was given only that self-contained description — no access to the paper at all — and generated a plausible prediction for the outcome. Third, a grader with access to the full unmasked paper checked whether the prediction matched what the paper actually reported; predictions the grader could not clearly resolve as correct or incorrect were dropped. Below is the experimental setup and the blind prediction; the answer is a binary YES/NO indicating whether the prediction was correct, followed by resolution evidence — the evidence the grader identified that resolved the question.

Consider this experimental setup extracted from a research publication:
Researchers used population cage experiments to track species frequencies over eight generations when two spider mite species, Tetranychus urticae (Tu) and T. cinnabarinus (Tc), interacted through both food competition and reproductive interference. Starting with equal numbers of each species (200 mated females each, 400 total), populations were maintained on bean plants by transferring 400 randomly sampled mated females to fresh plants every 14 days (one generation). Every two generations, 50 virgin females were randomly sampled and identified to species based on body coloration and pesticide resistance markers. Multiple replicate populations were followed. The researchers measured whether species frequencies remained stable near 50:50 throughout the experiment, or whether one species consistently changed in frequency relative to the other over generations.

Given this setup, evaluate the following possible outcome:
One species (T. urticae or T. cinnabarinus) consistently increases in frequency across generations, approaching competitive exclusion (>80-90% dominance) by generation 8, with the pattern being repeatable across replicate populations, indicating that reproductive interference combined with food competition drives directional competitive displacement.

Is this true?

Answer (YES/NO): YES